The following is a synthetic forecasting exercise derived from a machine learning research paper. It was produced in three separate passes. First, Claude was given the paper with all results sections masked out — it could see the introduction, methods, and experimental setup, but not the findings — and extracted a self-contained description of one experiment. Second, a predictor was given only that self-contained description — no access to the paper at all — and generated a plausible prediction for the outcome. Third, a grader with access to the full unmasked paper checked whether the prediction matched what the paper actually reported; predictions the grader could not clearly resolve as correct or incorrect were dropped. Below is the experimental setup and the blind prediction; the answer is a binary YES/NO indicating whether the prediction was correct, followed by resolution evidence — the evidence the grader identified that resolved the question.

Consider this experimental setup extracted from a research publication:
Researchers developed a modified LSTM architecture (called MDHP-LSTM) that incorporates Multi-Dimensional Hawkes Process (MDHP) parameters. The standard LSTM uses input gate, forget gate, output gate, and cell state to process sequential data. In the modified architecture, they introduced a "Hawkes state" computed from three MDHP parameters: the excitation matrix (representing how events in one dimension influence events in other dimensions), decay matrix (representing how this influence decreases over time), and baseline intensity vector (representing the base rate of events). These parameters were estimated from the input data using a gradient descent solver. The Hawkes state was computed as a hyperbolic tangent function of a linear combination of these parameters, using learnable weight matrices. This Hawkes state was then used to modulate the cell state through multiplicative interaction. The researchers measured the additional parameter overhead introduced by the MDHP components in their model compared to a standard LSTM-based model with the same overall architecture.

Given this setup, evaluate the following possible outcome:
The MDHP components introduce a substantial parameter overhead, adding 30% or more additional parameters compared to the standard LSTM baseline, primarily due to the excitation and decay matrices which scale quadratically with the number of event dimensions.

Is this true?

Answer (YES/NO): NO